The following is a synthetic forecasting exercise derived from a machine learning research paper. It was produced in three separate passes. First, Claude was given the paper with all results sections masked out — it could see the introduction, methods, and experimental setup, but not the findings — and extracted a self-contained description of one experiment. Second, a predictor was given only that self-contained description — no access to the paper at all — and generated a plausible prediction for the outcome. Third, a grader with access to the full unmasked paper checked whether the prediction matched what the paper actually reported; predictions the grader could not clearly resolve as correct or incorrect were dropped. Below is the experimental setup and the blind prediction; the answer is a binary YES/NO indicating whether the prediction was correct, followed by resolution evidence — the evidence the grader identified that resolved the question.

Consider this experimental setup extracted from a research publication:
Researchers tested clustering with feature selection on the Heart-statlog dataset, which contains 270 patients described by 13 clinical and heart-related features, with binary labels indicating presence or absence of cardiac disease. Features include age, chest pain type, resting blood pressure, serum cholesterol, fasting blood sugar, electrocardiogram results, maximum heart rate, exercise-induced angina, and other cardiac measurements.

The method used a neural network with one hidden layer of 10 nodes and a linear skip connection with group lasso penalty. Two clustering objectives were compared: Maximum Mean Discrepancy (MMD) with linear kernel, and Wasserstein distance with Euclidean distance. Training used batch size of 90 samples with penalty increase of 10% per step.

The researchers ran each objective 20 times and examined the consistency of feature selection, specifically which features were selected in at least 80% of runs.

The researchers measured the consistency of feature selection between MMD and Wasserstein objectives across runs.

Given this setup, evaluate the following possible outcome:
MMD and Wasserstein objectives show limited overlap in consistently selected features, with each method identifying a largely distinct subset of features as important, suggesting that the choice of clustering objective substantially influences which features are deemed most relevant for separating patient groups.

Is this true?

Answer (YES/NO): NO